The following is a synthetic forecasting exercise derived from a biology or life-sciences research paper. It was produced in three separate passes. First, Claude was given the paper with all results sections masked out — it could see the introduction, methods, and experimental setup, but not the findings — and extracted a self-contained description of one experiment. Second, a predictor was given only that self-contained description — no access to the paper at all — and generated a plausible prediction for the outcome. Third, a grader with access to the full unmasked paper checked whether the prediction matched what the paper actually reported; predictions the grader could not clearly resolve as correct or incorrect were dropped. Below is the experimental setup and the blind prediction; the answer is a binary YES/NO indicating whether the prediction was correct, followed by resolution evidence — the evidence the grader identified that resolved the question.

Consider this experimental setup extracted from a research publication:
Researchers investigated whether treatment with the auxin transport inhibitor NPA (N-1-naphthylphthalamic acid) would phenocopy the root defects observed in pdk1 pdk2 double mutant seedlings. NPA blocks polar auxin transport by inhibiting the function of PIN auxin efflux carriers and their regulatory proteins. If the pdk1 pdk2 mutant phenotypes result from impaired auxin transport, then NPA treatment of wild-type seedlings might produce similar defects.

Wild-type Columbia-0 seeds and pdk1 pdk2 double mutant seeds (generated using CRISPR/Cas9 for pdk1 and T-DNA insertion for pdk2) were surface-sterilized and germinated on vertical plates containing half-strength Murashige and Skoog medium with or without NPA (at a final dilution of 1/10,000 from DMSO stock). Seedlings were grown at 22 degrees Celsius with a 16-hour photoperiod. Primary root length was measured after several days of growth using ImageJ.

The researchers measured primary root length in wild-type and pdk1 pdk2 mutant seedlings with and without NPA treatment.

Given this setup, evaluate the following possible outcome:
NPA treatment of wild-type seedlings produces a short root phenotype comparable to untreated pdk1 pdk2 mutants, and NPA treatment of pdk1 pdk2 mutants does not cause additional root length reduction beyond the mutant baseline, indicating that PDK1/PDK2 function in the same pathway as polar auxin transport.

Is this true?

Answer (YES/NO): NO